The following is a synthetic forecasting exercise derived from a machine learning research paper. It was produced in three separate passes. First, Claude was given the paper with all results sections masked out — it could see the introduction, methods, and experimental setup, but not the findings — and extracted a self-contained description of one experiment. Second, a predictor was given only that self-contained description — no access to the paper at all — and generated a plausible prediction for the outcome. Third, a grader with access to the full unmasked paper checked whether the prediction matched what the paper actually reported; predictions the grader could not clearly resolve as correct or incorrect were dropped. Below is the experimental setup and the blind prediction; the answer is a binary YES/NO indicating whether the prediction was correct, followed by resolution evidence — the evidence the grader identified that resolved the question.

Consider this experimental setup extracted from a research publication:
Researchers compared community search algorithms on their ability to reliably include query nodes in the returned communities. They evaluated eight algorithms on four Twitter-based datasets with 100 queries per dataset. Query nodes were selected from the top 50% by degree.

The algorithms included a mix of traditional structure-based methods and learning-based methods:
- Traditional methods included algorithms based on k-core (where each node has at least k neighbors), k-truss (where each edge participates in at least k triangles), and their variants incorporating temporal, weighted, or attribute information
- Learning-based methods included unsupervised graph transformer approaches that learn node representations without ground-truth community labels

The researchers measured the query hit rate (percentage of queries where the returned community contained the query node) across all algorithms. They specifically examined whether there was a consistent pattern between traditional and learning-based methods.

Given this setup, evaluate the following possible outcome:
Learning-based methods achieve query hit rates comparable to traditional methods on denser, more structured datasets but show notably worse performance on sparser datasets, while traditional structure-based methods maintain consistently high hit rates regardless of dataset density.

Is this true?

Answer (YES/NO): NO